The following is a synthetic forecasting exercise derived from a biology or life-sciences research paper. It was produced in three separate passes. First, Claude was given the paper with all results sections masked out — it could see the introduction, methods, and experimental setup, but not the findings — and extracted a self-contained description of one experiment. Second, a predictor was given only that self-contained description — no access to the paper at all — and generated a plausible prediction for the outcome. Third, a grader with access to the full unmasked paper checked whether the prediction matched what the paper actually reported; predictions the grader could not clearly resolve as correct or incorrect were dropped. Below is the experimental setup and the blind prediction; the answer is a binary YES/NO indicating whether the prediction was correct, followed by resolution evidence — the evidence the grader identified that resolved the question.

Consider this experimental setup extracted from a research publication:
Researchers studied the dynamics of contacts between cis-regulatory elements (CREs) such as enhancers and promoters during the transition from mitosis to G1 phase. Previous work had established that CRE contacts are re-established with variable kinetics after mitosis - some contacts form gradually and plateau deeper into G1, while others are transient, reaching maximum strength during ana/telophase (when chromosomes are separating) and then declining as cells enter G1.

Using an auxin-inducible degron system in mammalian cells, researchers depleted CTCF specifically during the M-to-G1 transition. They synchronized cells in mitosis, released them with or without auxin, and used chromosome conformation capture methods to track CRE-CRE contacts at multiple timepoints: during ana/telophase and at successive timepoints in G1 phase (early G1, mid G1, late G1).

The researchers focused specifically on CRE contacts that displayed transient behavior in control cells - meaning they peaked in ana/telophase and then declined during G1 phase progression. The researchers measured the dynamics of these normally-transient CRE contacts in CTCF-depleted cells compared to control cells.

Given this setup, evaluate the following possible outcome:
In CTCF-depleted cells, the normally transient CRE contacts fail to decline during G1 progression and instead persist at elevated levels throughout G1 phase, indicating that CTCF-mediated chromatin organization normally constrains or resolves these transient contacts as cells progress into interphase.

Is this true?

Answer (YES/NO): NO